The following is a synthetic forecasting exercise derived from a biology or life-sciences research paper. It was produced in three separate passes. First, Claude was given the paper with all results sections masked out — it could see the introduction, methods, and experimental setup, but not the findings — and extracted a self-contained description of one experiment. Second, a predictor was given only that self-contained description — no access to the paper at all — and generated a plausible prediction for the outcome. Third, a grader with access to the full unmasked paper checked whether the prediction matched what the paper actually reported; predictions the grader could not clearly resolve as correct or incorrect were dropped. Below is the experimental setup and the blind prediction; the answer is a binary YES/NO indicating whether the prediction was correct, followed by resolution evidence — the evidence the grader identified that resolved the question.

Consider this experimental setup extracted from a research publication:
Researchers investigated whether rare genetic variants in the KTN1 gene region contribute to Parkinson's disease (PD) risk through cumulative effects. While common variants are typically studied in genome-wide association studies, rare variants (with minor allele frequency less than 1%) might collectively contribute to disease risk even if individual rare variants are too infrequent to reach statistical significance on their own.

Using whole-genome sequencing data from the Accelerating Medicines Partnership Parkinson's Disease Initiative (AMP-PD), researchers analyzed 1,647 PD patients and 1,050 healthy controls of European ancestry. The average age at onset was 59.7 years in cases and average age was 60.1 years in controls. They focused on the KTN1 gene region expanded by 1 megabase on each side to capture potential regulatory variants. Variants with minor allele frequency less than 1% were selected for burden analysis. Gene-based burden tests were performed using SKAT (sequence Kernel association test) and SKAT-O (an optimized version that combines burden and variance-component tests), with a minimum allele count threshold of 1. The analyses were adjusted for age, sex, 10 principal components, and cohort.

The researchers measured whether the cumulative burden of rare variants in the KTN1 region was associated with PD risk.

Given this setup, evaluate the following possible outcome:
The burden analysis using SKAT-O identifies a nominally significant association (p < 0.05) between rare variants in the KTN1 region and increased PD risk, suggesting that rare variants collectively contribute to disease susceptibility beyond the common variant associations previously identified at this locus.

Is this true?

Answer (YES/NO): NO